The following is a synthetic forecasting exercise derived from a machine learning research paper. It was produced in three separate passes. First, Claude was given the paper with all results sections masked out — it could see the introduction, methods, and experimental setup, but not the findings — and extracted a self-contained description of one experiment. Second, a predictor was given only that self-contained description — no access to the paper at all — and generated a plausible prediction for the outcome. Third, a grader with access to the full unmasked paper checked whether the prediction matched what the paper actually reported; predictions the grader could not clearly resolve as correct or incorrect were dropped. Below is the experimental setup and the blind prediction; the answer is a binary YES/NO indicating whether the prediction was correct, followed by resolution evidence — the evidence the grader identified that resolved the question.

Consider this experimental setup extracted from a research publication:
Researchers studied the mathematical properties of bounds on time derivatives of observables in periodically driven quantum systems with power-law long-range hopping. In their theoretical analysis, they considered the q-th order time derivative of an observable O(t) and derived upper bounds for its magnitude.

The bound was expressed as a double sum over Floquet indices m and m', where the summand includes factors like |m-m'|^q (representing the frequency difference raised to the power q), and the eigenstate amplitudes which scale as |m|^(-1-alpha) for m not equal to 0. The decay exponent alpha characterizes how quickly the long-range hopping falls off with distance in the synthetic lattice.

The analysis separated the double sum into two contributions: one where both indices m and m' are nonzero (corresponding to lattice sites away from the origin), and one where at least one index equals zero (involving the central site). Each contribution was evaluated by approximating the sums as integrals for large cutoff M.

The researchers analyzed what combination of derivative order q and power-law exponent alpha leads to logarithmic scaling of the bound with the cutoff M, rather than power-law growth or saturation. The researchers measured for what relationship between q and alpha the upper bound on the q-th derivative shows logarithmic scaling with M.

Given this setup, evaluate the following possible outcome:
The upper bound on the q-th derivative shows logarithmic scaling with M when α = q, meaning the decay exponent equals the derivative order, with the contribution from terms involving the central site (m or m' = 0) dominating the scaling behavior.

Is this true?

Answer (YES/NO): YES